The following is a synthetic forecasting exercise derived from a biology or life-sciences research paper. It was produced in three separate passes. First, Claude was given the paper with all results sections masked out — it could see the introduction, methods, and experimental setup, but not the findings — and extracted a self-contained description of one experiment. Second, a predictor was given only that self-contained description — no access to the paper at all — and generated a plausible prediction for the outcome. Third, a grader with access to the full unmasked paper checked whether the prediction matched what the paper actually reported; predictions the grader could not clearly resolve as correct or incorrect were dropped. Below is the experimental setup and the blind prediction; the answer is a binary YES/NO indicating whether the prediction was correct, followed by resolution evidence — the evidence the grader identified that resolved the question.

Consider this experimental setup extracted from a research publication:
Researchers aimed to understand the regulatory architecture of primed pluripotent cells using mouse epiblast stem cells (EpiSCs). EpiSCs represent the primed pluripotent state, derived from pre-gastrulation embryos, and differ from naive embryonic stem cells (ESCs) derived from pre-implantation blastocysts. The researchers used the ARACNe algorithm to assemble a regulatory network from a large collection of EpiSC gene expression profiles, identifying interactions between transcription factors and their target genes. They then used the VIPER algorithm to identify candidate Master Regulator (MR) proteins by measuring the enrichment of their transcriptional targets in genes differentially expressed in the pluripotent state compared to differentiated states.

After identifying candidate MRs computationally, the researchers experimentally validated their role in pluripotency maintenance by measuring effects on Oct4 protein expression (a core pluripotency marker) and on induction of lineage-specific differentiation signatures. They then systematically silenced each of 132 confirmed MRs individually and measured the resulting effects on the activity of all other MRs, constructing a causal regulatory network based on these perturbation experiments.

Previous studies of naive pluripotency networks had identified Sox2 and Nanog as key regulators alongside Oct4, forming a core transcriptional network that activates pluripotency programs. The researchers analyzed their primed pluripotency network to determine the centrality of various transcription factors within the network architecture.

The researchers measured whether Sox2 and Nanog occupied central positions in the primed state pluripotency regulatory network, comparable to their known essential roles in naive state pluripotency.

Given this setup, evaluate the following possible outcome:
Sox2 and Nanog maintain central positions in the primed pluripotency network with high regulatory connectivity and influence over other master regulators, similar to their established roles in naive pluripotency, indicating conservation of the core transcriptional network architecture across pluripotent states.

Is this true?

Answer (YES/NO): NO